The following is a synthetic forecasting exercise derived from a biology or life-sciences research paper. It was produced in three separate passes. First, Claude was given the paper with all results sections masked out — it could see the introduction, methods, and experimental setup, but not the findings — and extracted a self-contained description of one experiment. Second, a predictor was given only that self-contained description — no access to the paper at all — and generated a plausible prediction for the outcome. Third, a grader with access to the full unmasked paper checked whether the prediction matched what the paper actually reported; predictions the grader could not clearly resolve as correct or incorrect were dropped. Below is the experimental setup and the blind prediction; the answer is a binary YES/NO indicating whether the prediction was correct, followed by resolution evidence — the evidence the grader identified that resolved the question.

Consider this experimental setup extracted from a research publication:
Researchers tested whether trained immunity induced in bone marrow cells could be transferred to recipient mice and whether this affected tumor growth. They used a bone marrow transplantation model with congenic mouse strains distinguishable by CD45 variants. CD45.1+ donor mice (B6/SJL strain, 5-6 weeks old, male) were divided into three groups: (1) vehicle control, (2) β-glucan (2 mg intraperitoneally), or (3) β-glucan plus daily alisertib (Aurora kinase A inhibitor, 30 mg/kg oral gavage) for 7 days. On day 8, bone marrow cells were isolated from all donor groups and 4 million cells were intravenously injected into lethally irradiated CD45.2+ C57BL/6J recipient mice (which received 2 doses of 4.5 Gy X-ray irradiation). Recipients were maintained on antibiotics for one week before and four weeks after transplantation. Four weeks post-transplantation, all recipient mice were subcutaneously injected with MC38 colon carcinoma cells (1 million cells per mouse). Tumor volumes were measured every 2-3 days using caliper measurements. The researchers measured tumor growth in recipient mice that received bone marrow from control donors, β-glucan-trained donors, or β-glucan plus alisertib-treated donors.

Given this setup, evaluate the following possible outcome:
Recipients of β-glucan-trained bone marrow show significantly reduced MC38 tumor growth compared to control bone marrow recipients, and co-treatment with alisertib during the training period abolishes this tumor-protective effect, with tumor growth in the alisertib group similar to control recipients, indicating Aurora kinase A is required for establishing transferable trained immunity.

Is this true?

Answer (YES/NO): YES